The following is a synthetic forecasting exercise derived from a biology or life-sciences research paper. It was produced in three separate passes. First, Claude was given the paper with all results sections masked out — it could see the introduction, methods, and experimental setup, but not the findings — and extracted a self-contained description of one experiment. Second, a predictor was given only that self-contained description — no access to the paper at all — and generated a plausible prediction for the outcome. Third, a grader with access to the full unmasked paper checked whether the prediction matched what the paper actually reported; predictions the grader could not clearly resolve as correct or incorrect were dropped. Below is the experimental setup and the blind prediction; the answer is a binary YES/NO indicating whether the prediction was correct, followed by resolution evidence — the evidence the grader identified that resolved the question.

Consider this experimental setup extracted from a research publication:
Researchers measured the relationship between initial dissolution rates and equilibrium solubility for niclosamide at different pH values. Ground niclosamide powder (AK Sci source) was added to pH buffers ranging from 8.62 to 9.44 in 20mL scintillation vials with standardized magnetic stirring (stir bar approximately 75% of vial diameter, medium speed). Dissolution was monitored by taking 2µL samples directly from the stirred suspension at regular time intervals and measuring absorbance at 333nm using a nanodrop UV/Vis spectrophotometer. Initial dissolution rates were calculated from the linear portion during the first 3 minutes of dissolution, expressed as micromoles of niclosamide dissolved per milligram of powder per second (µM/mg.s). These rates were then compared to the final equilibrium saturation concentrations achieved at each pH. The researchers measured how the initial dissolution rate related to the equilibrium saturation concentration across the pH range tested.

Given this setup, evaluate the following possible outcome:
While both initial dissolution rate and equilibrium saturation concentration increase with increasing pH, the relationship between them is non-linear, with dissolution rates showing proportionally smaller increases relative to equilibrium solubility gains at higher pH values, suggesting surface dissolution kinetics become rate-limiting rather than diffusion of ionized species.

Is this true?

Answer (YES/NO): NO